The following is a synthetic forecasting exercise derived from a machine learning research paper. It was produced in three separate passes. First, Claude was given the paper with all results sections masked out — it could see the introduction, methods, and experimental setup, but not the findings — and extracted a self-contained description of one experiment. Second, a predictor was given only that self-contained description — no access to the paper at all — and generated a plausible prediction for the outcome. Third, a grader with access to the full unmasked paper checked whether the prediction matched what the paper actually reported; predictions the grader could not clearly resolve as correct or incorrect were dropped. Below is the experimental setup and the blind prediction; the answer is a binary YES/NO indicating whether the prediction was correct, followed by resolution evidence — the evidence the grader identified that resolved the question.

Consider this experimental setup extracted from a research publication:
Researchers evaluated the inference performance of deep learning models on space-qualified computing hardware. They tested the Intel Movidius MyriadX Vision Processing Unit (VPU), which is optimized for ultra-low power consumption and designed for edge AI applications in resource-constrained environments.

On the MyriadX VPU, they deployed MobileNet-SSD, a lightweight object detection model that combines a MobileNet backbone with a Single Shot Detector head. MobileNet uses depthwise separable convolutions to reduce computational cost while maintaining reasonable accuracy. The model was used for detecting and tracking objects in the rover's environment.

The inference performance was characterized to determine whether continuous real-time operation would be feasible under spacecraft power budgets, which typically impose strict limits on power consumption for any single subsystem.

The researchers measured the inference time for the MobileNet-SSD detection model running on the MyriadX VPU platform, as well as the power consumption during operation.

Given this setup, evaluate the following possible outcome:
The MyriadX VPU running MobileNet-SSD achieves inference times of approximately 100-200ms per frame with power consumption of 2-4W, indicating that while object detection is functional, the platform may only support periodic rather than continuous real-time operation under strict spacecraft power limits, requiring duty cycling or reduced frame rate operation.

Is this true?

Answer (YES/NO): NO